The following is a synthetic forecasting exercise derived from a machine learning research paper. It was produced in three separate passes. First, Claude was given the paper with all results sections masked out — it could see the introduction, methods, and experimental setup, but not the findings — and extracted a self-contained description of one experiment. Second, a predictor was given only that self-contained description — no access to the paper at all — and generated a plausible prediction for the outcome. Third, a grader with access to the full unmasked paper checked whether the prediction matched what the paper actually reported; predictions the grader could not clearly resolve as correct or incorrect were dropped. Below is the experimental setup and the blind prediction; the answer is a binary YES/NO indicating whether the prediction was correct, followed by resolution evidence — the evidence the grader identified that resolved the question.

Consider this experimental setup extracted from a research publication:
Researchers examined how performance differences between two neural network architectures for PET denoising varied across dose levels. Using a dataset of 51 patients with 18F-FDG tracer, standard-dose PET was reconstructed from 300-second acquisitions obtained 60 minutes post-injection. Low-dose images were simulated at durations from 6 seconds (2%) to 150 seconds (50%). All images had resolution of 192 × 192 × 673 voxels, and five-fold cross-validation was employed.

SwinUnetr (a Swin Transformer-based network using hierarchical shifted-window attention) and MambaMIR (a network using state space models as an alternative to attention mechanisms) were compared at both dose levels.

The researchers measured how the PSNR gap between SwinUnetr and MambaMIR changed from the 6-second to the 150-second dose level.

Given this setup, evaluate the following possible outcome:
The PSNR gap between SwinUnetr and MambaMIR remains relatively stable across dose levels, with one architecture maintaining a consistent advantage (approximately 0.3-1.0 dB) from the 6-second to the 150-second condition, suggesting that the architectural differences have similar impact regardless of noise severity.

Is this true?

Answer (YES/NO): NO